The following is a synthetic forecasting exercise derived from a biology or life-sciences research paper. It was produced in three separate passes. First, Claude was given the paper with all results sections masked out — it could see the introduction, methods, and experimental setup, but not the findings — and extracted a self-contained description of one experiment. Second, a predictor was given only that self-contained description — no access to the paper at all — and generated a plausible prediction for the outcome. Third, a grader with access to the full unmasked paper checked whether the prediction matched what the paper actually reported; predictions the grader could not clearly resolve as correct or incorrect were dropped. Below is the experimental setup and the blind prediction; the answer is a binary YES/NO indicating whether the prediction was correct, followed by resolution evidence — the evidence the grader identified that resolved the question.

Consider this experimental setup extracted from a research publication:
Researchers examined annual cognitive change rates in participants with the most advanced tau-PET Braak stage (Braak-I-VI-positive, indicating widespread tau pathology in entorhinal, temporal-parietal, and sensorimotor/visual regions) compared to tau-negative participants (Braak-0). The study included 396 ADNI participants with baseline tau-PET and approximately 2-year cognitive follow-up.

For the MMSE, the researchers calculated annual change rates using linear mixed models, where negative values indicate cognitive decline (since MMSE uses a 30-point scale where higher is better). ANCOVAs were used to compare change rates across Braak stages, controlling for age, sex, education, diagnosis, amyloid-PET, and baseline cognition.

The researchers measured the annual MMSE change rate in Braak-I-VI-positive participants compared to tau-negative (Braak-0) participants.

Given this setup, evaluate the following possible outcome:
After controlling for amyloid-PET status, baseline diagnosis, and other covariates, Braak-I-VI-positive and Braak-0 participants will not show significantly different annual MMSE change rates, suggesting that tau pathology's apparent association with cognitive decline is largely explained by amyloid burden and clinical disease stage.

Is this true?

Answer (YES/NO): NO